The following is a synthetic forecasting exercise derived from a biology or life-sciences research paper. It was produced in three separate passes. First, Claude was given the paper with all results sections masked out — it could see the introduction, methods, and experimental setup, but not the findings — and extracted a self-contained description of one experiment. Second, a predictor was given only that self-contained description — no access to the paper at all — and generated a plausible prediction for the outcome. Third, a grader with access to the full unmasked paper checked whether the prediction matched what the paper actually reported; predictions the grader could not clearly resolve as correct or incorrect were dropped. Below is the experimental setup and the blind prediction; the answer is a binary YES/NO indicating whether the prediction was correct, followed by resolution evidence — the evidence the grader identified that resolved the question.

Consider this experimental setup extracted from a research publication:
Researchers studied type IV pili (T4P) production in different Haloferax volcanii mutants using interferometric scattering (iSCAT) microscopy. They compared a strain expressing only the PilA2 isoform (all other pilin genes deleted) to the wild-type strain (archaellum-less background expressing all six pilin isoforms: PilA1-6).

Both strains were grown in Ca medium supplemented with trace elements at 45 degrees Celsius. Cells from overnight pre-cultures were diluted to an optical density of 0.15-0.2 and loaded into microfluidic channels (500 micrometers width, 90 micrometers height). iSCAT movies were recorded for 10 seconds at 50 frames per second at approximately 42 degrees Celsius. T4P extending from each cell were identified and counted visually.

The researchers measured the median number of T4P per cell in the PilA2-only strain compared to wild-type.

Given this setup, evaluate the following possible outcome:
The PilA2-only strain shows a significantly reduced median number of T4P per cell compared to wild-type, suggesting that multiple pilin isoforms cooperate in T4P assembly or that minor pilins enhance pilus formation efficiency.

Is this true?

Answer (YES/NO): NO